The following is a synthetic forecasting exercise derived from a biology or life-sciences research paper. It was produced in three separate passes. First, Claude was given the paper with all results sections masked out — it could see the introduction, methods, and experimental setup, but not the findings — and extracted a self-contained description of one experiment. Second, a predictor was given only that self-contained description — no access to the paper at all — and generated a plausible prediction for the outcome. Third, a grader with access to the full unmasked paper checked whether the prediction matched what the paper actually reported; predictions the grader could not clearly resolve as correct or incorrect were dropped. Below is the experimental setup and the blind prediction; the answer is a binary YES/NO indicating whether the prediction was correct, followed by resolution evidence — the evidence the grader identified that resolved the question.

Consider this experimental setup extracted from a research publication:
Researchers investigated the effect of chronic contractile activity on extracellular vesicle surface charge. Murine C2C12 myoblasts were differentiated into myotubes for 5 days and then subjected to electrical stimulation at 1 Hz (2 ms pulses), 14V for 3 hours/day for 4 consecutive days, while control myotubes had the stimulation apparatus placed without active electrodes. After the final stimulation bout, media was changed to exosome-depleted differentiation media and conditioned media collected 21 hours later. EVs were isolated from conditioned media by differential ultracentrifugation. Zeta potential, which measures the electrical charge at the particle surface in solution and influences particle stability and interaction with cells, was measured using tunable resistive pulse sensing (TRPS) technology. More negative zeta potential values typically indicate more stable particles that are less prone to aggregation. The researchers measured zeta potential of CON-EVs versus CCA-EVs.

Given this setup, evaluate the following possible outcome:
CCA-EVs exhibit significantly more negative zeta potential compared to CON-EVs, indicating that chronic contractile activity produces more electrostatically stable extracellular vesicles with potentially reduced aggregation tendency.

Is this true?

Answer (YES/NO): NO